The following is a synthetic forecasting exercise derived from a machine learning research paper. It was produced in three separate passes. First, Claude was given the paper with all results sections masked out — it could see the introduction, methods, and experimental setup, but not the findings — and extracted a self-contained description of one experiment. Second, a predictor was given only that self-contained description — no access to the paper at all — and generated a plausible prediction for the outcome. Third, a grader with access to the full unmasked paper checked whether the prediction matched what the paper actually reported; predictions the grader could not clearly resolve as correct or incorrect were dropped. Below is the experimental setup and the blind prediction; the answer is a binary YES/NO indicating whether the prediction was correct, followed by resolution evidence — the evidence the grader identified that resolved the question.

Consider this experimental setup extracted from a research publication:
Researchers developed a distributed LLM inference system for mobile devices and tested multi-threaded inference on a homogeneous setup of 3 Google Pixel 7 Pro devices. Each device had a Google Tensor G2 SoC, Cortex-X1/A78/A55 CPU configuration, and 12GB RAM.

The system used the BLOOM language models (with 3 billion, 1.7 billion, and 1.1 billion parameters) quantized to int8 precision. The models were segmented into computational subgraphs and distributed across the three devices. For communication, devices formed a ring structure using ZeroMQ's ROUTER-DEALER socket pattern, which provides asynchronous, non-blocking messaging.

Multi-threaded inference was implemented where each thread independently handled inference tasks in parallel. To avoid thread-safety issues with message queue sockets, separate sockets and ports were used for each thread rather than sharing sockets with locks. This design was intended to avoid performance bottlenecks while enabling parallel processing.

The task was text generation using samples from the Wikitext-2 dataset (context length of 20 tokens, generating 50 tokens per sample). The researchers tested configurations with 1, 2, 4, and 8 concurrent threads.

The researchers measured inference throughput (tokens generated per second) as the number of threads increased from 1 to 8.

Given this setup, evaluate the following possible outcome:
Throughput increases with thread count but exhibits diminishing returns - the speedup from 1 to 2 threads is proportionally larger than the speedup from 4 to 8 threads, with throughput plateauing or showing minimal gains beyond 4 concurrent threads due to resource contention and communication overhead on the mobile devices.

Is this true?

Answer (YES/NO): NO